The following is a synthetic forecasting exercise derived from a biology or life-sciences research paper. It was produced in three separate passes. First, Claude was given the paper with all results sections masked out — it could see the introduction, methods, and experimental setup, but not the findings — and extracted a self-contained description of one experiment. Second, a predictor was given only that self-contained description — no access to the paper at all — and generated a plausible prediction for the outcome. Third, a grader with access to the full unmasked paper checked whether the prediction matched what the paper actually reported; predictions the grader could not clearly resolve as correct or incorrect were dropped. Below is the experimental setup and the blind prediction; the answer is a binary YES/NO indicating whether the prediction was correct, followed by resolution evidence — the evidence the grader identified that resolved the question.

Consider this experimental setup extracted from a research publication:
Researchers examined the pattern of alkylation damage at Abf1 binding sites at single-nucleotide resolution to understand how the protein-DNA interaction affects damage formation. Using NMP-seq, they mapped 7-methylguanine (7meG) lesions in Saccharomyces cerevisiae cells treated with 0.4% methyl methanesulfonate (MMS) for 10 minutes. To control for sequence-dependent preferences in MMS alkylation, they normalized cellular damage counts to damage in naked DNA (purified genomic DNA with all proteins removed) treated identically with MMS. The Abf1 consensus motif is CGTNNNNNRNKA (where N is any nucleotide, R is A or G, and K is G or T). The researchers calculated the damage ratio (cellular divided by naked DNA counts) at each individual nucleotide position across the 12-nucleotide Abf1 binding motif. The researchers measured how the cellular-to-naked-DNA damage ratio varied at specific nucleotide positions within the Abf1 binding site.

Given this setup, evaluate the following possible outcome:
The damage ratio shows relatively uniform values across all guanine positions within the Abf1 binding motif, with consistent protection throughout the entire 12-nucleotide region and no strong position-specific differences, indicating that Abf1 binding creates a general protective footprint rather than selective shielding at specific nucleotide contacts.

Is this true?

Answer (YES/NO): NO